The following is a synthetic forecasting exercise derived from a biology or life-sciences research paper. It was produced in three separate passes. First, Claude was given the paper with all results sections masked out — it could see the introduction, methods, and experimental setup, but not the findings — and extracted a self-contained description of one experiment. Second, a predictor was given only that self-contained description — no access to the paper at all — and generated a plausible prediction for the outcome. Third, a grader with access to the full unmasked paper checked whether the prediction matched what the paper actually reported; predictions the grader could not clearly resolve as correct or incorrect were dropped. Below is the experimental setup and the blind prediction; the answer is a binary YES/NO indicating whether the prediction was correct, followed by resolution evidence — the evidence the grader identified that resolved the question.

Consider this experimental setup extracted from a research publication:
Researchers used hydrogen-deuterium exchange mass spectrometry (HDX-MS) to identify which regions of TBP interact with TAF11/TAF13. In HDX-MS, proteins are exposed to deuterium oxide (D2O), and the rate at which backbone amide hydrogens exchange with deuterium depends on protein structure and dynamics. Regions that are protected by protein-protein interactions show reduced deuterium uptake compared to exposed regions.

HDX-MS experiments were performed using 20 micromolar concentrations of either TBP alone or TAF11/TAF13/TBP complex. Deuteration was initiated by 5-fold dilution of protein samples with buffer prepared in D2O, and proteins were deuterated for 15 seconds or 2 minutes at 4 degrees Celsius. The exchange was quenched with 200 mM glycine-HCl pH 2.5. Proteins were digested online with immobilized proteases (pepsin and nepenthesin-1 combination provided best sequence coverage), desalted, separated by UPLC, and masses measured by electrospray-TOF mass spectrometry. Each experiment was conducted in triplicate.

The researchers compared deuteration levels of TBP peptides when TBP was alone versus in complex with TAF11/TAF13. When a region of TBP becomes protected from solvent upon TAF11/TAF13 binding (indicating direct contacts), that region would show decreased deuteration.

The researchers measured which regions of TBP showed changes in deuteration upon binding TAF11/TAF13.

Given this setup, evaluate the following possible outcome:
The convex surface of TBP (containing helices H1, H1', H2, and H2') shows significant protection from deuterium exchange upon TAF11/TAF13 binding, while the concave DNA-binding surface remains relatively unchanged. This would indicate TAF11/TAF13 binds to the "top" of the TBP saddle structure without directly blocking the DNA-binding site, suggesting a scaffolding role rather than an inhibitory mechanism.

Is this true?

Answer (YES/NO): NO